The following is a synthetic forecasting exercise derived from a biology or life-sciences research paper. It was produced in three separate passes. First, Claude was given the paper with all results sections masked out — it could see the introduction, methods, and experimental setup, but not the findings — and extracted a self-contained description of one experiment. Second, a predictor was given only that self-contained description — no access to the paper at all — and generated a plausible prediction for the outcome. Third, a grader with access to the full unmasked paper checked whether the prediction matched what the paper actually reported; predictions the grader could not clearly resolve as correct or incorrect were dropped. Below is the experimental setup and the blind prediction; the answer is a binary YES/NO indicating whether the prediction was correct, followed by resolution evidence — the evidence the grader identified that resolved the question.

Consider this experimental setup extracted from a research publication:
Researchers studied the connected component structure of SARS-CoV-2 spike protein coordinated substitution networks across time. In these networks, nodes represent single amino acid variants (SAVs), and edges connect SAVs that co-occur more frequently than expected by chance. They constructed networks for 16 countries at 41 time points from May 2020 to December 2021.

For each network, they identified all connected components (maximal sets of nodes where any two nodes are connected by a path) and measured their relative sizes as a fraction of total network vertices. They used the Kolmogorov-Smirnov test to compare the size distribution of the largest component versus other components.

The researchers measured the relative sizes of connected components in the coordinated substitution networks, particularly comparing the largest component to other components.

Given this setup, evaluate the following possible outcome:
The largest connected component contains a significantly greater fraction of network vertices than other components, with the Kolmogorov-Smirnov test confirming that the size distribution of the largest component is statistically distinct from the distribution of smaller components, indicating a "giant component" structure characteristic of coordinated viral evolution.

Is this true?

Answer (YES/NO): YES